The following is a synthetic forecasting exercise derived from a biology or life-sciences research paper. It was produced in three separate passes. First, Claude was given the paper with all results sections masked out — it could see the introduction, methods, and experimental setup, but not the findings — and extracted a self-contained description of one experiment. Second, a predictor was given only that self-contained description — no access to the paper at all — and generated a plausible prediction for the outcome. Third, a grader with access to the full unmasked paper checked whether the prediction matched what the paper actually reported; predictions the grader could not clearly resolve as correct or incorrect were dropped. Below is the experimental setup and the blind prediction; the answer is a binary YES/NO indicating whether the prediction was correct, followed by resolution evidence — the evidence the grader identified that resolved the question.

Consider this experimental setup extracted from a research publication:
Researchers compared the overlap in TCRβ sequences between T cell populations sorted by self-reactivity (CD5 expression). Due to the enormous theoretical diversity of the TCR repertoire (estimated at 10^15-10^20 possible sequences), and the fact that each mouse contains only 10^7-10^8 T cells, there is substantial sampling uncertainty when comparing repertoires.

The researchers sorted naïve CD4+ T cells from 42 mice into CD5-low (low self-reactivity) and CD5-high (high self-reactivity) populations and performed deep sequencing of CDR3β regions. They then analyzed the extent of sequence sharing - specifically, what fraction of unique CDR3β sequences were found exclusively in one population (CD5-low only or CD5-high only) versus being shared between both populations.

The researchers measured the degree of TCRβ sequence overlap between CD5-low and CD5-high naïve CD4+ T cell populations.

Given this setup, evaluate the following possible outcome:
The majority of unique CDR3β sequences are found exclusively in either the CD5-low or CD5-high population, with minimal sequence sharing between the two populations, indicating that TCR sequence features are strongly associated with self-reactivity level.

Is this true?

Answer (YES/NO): NO